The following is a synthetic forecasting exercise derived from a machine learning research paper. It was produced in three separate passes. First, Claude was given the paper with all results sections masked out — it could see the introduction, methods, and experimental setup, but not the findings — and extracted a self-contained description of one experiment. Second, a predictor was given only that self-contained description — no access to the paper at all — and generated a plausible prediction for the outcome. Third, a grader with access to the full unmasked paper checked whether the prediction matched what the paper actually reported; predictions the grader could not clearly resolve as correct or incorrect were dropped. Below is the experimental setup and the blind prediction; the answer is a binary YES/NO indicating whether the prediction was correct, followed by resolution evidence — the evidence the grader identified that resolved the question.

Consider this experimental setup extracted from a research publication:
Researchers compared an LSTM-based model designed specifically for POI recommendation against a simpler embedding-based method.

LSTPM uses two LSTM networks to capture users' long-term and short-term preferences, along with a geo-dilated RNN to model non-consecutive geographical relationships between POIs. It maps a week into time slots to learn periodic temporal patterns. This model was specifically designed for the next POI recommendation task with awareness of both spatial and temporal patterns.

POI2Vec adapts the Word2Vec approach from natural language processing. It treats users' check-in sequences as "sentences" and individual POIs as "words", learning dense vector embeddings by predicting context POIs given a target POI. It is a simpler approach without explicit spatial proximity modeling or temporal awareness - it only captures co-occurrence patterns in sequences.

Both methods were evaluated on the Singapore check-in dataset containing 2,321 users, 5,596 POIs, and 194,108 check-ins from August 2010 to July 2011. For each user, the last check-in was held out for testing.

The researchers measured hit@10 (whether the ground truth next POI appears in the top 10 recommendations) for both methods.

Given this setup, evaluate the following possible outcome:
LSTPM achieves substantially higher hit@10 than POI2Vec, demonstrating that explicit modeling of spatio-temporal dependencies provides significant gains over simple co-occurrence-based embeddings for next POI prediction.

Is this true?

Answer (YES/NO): NO